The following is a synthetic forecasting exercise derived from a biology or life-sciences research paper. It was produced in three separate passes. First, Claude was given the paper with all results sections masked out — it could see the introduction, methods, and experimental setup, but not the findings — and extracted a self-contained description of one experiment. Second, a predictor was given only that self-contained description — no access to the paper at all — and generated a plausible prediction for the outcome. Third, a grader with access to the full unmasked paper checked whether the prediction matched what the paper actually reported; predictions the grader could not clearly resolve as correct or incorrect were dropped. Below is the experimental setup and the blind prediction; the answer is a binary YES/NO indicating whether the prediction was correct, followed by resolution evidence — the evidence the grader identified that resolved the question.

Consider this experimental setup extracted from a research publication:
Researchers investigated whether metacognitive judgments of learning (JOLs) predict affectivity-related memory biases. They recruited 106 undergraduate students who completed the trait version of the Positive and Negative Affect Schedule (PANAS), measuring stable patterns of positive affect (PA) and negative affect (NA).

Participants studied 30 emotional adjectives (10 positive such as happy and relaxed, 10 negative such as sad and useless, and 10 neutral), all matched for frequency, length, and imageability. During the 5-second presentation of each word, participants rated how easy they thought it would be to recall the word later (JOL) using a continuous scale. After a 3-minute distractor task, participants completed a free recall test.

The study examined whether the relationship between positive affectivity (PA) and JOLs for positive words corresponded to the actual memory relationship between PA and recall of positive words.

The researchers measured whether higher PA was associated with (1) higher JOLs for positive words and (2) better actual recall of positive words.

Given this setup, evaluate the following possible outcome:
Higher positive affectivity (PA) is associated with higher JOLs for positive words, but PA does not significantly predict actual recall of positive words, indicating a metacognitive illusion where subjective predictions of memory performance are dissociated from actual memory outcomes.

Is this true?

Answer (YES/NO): YES